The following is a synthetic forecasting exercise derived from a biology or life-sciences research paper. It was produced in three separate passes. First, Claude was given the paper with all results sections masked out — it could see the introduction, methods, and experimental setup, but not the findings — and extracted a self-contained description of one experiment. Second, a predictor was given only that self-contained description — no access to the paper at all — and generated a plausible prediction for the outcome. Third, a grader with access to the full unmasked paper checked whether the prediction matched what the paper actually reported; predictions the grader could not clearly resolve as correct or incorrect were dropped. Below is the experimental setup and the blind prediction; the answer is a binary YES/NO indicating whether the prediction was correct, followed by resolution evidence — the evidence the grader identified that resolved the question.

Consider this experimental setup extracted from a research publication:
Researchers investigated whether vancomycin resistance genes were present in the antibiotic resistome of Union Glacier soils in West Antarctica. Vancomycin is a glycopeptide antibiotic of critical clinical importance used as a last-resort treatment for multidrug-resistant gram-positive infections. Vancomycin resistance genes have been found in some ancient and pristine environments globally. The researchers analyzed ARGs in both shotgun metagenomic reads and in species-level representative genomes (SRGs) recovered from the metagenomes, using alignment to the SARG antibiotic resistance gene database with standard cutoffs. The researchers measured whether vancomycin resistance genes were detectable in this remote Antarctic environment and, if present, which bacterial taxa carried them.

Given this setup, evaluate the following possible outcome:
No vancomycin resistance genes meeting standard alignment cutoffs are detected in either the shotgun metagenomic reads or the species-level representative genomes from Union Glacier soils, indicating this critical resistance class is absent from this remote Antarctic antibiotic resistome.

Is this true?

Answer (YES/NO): NO